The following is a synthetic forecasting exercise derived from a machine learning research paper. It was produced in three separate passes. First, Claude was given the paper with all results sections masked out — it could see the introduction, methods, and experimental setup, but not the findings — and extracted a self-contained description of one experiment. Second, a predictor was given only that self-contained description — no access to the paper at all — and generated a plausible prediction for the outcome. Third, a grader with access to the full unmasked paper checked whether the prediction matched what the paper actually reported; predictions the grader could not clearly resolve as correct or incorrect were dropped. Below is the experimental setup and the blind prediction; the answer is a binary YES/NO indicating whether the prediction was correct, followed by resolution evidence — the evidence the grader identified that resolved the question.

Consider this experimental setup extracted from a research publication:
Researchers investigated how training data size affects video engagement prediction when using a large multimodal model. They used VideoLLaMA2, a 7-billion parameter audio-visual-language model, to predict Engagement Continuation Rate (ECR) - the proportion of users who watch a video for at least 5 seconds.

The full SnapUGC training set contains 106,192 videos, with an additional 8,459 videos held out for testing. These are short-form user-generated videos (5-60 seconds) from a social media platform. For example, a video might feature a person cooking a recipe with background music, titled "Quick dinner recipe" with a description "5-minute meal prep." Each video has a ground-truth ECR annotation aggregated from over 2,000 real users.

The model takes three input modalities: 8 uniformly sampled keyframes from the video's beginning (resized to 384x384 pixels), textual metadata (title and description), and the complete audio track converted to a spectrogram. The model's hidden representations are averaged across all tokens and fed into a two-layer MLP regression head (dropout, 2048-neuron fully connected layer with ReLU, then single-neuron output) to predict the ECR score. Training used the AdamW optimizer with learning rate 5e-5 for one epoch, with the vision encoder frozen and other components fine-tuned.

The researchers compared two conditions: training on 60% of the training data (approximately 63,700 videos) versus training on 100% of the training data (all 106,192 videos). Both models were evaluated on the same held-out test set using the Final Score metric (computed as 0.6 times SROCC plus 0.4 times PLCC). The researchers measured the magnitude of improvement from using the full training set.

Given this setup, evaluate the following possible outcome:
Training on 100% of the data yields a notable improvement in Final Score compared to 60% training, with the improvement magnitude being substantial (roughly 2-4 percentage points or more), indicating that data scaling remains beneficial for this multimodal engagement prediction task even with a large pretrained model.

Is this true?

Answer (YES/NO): NO